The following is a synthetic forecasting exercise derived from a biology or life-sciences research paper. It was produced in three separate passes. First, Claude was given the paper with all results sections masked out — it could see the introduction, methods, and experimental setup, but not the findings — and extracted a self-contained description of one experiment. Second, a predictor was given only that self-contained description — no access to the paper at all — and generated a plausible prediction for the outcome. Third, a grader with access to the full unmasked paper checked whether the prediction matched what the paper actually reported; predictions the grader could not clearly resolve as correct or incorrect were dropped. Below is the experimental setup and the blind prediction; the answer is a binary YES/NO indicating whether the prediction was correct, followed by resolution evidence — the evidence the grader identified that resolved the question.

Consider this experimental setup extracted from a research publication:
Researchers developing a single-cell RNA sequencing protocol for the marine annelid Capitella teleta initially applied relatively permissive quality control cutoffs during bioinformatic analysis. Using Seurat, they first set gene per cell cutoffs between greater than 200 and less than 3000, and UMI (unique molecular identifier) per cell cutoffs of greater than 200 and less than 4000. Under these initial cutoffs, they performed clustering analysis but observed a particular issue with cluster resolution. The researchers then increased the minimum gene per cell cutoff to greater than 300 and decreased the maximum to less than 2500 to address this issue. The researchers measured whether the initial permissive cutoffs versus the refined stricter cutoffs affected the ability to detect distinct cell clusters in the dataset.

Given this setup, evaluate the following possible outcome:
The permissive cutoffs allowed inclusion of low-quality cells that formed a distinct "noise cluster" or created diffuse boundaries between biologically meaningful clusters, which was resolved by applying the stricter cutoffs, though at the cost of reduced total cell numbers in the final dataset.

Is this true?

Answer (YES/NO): NO